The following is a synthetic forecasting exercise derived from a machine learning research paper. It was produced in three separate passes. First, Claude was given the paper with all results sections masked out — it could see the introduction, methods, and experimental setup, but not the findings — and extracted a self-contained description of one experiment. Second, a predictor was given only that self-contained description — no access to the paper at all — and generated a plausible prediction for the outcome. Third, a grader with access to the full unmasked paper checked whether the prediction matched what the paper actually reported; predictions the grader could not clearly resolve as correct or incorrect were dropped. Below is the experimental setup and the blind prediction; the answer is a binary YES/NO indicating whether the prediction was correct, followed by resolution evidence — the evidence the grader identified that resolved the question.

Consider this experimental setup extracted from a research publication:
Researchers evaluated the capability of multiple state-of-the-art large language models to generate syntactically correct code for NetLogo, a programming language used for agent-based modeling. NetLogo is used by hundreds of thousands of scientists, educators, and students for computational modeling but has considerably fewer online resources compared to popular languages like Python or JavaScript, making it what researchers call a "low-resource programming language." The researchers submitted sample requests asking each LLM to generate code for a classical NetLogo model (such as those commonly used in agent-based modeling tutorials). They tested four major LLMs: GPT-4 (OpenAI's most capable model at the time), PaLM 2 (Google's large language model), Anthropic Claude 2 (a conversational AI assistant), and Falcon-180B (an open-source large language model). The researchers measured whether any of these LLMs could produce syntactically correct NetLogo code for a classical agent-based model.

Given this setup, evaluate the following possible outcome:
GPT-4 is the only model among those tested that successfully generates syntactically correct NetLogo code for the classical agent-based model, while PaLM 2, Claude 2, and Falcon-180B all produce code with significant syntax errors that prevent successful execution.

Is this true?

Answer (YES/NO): NO